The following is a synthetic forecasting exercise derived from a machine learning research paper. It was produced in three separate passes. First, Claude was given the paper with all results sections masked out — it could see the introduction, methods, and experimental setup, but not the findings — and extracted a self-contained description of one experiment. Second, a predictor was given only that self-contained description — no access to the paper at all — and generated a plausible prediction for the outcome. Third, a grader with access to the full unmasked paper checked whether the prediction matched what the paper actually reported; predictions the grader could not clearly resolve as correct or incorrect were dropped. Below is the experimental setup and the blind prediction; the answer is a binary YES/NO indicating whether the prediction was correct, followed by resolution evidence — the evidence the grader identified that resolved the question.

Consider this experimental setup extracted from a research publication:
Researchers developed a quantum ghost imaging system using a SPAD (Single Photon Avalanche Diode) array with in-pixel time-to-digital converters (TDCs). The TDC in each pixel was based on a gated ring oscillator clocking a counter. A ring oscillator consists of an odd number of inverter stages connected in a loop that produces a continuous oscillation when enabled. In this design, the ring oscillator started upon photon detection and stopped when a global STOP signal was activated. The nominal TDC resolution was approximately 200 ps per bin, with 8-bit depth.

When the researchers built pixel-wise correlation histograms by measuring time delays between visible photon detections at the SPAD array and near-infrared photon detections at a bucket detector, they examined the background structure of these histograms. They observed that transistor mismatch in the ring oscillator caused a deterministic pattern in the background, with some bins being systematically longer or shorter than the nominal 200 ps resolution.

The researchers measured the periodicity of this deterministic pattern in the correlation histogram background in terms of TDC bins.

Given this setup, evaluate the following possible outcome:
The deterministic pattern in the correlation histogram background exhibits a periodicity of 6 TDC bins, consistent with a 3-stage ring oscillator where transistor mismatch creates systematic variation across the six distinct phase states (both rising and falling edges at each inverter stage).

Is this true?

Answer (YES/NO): NO